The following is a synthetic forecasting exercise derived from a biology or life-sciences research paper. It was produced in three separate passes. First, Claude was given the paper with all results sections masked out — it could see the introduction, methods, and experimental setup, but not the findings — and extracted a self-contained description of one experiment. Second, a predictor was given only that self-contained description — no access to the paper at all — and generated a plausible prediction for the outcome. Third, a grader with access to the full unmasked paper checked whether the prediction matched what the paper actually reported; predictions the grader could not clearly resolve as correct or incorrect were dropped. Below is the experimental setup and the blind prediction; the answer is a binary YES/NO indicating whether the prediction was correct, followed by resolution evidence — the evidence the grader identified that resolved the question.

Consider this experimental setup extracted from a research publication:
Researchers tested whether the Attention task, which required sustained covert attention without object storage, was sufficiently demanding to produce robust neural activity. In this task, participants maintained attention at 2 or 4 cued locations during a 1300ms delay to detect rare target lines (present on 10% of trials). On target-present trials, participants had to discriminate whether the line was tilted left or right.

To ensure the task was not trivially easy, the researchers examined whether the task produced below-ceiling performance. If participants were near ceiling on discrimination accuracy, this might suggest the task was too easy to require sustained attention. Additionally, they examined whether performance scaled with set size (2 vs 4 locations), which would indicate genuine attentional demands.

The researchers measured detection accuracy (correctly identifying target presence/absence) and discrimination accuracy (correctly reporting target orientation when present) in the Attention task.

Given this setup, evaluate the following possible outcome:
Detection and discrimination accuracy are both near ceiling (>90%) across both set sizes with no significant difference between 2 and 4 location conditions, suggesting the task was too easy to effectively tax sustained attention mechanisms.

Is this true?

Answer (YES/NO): NO